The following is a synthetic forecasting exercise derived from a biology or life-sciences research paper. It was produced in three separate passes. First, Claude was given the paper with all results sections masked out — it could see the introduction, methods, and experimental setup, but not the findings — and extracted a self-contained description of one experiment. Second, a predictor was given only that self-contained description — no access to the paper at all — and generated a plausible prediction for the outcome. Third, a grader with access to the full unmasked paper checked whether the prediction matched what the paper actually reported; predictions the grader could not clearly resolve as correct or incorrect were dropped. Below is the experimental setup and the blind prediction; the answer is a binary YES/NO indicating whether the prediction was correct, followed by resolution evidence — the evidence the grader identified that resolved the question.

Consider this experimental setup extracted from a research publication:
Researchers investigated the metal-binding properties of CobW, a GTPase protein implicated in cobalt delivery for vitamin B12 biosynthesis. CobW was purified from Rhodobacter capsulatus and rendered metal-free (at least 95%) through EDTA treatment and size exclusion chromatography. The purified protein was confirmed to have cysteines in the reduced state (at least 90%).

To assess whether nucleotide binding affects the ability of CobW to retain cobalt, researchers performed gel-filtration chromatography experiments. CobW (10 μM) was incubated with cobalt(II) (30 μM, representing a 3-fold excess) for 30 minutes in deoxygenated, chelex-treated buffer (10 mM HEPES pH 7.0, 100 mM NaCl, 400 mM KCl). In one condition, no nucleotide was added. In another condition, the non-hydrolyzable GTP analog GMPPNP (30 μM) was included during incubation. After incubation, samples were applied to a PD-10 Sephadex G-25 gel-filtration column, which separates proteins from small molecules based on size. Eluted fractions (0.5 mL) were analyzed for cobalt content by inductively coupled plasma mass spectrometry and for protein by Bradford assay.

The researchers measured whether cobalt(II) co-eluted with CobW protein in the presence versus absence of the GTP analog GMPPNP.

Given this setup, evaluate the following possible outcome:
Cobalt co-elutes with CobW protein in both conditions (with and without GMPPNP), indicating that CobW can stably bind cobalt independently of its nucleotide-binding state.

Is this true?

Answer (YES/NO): NO